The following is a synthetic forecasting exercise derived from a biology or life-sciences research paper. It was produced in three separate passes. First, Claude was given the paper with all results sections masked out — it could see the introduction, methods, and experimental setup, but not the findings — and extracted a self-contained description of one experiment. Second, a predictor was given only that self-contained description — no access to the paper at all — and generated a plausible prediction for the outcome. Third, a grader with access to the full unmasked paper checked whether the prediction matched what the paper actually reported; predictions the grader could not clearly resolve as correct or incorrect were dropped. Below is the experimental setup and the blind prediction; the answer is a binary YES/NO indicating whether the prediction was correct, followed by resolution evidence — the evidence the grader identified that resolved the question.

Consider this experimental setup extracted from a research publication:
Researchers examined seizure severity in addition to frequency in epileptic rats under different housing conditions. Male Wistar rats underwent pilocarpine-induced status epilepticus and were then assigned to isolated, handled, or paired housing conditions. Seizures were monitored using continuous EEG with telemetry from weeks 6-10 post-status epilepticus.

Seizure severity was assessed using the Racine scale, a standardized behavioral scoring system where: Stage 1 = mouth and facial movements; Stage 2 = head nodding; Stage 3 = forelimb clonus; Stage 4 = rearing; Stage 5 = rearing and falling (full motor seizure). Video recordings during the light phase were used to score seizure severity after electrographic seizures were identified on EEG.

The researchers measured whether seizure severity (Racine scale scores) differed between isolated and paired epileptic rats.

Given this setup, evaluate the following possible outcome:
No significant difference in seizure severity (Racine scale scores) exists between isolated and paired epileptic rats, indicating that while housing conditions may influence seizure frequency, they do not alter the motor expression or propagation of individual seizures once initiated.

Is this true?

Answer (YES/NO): NO